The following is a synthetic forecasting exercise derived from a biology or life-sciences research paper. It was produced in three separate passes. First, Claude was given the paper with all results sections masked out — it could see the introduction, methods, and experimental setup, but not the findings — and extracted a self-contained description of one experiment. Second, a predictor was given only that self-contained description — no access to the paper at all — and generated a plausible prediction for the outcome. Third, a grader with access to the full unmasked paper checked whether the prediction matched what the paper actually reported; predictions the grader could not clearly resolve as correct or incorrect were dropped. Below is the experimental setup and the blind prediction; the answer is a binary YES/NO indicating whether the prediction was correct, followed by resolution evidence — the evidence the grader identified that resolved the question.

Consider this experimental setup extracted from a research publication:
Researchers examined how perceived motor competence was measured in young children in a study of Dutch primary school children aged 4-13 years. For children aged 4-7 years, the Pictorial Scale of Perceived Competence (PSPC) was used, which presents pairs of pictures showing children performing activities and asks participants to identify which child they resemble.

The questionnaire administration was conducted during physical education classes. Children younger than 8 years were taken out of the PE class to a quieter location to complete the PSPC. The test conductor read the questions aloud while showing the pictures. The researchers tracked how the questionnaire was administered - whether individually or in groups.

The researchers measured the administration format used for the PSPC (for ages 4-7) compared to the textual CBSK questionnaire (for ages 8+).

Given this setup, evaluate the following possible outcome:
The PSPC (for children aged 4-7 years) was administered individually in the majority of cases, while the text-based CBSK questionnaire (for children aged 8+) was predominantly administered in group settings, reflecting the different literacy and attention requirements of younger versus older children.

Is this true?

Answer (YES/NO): YES